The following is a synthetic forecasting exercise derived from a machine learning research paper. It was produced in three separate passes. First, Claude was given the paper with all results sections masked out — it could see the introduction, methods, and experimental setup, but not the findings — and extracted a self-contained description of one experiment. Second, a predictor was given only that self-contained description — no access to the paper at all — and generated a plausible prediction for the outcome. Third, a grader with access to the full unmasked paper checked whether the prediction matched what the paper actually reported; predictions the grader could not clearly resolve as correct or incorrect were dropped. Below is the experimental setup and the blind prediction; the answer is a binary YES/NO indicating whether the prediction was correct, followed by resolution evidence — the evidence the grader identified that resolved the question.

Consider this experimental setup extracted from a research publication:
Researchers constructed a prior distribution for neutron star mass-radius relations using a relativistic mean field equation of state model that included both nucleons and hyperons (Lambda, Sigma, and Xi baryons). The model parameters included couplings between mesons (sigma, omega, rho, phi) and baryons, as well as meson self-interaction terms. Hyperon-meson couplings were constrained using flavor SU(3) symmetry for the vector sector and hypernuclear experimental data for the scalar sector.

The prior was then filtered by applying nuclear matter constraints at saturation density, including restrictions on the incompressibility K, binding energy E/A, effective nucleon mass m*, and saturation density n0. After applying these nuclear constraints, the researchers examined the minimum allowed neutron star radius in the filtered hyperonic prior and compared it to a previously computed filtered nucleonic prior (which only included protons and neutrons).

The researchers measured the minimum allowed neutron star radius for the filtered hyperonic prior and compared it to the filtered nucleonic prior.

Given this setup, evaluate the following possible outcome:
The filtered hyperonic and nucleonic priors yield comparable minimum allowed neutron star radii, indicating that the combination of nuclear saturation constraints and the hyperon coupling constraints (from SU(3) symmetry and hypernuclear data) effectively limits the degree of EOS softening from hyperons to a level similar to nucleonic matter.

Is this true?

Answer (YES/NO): NO